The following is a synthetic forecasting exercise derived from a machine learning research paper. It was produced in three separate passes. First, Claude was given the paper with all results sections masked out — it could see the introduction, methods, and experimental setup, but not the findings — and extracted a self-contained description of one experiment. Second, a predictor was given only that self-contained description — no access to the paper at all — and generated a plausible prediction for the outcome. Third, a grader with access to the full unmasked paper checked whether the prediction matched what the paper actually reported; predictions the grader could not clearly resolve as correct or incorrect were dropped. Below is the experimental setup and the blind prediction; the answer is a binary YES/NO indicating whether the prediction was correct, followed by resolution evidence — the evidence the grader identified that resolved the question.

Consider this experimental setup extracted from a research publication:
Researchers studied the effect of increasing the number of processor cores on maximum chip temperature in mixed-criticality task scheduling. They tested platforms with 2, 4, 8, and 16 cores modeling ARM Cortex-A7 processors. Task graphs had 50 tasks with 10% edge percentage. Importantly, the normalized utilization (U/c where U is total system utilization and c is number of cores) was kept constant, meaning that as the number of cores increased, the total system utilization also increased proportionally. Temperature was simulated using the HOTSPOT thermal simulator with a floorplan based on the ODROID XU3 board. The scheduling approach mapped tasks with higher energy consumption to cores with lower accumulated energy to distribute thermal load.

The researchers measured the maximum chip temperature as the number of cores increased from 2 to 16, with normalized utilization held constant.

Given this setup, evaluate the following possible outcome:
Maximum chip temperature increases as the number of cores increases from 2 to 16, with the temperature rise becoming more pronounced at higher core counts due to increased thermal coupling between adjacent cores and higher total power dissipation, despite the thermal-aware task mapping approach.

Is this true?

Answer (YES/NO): NO